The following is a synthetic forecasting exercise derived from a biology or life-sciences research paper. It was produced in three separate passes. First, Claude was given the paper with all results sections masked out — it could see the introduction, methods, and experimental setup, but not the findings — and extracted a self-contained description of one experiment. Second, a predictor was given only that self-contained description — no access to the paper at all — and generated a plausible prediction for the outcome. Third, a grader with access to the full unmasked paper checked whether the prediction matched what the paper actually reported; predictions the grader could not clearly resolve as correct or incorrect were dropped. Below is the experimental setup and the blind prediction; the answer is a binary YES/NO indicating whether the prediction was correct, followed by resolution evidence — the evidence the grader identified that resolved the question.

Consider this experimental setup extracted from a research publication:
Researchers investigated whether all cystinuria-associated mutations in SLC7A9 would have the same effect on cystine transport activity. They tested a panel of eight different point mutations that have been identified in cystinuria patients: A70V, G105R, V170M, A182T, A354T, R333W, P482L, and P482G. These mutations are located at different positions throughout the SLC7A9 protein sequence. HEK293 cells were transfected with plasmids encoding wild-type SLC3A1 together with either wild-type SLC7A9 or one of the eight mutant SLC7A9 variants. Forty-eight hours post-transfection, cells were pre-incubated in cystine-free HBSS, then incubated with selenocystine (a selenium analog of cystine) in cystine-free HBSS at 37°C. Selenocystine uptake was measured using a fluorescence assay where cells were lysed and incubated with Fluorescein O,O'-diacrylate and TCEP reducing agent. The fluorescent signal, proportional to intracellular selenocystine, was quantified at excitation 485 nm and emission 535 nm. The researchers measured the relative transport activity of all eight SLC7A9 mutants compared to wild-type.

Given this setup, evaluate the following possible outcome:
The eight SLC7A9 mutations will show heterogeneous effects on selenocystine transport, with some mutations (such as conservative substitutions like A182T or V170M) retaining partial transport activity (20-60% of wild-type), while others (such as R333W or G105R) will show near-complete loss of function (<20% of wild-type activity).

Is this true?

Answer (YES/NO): NO